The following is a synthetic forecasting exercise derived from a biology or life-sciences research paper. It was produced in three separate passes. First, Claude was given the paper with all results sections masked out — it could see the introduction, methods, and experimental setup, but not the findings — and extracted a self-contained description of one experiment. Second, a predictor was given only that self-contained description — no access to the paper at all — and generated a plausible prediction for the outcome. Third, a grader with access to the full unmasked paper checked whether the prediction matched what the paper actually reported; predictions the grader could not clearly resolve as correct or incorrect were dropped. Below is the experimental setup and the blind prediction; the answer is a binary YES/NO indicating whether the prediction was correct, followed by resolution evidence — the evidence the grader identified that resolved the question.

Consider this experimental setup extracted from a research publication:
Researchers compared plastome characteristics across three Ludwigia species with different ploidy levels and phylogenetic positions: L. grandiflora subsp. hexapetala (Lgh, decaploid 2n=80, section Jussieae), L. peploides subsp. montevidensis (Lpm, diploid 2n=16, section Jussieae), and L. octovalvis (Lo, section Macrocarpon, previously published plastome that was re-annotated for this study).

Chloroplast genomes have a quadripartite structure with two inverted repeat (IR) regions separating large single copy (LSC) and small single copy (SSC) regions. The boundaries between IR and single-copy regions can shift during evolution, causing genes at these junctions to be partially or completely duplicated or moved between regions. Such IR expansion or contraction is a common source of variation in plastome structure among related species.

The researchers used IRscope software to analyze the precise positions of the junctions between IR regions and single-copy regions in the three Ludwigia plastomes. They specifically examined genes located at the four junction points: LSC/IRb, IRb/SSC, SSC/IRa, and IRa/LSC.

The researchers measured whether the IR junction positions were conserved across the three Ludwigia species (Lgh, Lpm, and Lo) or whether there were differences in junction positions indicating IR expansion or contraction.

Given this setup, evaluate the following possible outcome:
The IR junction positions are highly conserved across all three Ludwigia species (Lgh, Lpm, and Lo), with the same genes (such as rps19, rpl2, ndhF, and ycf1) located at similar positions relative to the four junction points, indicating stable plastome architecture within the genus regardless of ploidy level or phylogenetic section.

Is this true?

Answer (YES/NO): YES